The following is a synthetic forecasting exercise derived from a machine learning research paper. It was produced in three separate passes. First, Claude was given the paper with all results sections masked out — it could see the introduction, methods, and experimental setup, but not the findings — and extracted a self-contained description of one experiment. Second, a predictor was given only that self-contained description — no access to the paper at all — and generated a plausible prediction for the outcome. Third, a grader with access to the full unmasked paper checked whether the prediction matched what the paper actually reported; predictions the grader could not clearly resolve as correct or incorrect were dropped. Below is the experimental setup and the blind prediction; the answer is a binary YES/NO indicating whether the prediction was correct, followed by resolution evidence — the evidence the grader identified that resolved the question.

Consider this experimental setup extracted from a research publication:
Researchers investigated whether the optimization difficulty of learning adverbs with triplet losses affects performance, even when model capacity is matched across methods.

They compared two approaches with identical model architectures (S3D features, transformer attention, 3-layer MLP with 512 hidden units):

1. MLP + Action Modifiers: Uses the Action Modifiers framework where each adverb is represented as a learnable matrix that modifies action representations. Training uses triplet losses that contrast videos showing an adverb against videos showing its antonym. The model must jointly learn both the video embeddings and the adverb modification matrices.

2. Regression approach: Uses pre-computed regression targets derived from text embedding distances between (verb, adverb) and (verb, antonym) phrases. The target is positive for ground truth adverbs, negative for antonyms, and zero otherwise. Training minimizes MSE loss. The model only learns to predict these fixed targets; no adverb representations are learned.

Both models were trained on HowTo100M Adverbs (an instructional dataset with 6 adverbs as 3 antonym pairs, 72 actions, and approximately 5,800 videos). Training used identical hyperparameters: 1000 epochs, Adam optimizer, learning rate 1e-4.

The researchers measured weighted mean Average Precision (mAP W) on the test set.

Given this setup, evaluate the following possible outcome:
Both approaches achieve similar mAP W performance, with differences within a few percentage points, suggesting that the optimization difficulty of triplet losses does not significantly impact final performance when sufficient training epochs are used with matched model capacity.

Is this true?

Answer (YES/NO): NO